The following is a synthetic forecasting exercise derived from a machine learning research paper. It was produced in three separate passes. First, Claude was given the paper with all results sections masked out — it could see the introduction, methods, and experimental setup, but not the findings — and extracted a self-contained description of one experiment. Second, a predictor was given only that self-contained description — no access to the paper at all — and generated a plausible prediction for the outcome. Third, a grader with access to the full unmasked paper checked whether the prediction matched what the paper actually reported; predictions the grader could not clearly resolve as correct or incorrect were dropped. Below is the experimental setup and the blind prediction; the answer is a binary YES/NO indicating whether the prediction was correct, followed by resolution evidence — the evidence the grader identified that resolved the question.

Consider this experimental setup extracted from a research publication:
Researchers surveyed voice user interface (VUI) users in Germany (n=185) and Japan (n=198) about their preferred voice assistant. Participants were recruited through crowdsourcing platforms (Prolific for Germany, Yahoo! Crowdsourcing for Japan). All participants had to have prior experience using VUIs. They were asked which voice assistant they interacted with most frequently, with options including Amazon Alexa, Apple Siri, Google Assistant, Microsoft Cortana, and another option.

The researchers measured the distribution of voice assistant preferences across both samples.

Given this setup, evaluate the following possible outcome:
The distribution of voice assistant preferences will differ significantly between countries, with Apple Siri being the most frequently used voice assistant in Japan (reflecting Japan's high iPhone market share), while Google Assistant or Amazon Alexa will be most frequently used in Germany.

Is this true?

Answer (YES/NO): NO